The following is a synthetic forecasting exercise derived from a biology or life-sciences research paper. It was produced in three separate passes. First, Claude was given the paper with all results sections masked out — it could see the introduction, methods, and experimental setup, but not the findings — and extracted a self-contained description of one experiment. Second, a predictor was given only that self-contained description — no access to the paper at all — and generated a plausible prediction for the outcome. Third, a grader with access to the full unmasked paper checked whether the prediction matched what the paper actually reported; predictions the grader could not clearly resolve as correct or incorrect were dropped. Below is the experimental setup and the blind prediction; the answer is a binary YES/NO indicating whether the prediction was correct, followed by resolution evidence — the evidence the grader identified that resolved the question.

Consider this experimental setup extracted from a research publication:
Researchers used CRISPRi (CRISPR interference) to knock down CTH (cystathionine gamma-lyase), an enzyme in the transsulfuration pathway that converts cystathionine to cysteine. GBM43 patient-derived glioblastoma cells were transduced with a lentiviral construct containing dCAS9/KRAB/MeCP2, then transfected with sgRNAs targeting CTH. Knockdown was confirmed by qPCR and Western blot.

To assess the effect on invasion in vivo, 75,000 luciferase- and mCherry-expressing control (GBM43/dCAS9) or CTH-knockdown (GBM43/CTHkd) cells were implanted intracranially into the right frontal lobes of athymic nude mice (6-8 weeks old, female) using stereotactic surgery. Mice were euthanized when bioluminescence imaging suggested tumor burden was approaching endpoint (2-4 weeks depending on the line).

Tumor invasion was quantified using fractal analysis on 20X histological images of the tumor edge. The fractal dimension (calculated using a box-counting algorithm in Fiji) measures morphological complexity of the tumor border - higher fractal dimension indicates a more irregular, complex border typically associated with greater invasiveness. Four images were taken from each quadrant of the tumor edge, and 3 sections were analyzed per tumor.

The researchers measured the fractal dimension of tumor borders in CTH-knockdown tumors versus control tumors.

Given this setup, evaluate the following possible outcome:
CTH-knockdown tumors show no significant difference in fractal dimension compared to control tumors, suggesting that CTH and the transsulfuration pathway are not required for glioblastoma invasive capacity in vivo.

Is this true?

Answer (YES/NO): NO